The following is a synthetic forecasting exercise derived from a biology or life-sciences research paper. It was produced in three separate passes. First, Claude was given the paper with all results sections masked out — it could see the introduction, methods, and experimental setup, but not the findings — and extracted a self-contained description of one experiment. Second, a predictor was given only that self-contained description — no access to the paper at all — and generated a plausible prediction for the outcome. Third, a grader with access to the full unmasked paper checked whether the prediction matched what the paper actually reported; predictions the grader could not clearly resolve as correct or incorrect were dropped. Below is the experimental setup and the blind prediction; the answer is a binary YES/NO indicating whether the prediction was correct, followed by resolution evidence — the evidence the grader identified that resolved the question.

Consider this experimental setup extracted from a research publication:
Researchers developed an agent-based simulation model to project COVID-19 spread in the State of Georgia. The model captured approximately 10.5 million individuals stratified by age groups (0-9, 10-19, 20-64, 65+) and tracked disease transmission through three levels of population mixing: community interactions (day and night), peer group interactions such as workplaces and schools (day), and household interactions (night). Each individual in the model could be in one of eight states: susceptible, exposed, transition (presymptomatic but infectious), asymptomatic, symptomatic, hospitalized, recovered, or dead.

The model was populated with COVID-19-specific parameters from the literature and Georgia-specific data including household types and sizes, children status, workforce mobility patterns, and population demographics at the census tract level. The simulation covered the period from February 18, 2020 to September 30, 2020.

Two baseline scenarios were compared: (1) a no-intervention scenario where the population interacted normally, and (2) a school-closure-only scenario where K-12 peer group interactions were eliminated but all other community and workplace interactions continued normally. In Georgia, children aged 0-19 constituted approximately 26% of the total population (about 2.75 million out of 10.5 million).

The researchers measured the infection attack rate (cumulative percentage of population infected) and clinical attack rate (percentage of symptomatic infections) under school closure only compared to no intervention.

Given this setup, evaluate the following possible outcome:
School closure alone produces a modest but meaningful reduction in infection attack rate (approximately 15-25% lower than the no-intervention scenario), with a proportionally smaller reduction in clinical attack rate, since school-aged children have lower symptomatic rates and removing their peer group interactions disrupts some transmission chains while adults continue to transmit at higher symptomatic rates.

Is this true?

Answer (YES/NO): NO